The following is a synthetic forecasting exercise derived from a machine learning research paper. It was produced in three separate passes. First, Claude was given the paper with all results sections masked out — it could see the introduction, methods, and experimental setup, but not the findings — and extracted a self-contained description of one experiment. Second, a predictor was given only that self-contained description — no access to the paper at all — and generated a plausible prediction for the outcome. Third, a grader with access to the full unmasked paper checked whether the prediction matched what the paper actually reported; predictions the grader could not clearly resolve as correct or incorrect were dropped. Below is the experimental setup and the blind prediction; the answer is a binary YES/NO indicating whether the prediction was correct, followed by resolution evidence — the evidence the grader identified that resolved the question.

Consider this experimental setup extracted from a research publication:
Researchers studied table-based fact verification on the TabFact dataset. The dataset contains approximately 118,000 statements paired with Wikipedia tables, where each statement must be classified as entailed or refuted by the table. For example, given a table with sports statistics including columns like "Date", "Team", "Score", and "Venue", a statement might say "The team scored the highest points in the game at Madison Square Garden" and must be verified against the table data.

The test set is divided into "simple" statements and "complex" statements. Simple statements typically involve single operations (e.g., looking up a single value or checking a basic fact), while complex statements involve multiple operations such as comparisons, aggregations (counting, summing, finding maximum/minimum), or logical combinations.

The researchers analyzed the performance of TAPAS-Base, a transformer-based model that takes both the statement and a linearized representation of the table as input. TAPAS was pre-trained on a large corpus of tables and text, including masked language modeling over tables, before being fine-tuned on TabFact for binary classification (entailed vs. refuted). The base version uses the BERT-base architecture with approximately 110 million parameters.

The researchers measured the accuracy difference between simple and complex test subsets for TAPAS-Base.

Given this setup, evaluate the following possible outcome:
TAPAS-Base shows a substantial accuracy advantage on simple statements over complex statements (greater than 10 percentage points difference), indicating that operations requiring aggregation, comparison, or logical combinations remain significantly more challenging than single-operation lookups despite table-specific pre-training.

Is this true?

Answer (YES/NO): YES